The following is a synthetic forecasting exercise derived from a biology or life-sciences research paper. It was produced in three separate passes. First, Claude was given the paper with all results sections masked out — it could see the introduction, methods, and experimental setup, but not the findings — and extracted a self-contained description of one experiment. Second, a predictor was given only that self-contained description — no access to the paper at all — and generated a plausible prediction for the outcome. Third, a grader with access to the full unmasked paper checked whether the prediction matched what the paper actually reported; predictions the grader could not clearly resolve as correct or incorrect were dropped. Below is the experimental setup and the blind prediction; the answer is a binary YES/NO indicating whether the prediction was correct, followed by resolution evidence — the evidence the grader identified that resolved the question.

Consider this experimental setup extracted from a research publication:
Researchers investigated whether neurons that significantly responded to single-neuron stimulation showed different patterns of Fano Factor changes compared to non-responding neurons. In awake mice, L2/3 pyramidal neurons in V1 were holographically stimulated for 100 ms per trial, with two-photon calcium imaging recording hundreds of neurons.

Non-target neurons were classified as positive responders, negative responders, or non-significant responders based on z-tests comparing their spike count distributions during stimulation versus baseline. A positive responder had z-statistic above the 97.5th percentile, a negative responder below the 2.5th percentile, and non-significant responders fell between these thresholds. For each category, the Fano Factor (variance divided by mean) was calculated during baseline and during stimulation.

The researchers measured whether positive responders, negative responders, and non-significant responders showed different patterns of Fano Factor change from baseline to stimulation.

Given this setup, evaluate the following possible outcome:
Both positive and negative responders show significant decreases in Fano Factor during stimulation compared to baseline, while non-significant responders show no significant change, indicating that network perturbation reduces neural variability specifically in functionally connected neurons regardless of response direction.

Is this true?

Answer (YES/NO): NO